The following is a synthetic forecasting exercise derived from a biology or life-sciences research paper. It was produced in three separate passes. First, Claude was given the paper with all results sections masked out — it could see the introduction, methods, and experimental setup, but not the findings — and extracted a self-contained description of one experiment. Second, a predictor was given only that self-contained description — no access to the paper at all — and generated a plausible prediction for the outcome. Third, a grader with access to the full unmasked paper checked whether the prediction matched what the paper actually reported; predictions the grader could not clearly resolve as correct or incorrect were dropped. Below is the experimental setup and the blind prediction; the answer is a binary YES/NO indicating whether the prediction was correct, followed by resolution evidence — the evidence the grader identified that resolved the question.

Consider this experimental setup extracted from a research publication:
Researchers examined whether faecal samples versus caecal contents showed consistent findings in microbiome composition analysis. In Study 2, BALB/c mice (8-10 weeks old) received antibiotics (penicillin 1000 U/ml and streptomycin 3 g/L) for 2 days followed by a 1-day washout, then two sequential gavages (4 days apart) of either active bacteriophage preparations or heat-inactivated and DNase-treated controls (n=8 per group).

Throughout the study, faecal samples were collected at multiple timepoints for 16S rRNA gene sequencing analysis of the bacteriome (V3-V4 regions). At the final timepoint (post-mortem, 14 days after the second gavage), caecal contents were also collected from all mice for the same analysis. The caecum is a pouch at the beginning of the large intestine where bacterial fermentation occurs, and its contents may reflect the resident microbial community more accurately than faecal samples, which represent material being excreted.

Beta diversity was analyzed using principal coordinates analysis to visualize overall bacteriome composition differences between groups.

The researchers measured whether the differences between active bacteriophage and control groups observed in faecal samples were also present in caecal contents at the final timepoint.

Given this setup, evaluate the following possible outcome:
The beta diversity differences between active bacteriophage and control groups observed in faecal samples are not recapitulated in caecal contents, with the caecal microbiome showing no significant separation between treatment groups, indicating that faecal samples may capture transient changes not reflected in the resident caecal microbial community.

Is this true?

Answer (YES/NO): NO